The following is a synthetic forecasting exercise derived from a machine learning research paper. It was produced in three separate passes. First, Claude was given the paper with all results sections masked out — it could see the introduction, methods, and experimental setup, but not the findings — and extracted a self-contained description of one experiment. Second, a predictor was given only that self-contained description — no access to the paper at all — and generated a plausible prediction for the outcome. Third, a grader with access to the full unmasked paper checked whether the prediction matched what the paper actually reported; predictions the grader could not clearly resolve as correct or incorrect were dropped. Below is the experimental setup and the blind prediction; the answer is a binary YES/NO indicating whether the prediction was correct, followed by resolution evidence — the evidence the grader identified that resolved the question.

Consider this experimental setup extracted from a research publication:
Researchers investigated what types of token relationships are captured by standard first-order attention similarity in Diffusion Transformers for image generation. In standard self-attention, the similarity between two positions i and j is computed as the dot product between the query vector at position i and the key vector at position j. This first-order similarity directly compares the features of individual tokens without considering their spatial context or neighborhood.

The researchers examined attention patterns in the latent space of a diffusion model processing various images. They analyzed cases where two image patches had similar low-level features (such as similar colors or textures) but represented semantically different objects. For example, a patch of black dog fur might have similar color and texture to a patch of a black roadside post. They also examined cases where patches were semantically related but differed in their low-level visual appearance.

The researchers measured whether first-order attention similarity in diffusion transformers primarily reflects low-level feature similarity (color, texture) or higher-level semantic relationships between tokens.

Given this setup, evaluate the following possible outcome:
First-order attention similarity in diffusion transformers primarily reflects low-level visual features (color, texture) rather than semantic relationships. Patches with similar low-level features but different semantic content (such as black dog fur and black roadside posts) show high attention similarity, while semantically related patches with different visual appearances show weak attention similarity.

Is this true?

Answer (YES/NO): YES